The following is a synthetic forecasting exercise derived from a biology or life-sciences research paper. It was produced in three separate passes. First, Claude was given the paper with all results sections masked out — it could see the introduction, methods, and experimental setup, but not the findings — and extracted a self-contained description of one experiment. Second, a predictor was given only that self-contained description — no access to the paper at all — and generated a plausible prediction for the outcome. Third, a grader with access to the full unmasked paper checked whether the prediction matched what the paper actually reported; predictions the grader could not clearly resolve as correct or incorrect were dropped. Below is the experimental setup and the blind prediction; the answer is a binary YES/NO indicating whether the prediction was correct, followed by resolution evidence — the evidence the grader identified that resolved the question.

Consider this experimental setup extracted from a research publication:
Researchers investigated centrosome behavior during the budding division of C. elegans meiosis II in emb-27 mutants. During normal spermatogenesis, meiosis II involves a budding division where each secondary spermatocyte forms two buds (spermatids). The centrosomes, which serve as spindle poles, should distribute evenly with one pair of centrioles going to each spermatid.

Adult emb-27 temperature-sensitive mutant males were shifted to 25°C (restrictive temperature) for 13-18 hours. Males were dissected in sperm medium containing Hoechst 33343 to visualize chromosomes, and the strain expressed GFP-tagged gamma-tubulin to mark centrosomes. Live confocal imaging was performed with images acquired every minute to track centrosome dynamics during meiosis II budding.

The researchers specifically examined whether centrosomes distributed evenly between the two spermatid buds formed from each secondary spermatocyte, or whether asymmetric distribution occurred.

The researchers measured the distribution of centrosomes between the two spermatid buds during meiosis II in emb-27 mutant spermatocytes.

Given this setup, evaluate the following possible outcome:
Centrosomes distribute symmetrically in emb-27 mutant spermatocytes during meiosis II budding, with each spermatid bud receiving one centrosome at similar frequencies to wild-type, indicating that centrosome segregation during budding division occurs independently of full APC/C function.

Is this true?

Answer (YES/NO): NO